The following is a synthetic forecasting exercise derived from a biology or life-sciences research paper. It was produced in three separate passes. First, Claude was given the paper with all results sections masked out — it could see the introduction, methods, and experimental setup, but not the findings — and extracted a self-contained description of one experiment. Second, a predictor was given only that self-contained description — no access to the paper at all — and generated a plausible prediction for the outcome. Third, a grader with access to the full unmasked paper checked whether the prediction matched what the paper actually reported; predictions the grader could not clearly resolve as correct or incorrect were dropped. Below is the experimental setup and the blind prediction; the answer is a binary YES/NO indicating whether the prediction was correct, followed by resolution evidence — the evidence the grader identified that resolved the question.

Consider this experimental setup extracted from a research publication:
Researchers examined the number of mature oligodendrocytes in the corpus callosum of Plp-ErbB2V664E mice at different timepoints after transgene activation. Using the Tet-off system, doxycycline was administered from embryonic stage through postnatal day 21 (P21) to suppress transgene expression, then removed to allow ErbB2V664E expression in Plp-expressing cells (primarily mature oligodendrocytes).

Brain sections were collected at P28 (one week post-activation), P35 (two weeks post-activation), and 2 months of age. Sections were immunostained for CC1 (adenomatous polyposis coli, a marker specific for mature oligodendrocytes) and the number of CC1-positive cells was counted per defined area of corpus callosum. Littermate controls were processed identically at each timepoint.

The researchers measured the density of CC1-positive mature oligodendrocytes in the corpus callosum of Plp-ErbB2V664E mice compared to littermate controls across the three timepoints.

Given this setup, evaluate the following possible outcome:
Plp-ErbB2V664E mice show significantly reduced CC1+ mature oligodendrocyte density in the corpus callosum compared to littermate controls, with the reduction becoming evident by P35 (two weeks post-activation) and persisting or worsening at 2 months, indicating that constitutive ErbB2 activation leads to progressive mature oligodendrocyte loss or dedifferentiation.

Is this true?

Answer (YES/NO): NO